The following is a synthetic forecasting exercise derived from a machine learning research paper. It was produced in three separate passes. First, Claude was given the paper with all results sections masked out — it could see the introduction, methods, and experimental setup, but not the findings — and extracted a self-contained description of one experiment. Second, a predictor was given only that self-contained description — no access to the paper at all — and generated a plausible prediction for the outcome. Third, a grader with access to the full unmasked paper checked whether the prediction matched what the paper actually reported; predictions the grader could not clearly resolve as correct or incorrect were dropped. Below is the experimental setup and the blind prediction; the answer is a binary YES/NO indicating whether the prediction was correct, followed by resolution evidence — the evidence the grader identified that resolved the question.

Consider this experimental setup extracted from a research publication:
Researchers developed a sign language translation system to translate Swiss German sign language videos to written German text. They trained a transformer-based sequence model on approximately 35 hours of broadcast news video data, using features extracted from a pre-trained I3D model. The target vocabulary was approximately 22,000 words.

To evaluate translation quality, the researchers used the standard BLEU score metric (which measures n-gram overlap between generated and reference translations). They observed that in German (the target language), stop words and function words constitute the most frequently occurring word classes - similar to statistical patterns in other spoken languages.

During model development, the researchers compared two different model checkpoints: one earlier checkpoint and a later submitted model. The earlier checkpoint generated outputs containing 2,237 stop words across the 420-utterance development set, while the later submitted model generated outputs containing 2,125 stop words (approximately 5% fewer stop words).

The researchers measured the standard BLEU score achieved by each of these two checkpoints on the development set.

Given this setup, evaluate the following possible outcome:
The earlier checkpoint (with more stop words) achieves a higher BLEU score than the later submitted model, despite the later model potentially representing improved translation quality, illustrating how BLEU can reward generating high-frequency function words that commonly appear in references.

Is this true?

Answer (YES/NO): YES